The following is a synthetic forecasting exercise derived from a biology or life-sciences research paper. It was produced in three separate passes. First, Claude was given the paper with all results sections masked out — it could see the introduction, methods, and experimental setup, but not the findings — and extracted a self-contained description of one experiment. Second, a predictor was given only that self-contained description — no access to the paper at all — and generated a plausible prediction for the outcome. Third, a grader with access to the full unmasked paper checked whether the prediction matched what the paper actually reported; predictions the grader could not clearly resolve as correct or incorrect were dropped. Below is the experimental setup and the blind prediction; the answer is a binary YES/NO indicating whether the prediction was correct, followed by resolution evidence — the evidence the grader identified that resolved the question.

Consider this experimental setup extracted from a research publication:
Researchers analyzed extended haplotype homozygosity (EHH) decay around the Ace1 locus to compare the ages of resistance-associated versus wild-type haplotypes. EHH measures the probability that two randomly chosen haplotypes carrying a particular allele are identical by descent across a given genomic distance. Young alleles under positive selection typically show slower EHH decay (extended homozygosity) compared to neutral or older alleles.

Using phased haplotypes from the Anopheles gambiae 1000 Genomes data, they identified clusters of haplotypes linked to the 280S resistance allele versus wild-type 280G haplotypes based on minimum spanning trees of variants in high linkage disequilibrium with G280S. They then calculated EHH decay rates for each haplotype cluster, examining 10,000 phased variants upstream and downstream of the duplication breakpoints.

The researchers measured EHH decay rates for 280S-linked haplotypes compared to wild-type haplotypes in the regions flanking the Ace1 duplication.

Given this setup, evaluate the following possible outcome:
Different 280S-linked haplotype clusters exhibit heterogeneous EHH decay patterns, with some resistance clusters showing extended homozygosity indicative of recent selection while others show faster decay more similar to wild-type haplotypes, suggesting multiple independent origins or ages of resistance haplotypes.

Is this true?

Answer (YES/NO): NO